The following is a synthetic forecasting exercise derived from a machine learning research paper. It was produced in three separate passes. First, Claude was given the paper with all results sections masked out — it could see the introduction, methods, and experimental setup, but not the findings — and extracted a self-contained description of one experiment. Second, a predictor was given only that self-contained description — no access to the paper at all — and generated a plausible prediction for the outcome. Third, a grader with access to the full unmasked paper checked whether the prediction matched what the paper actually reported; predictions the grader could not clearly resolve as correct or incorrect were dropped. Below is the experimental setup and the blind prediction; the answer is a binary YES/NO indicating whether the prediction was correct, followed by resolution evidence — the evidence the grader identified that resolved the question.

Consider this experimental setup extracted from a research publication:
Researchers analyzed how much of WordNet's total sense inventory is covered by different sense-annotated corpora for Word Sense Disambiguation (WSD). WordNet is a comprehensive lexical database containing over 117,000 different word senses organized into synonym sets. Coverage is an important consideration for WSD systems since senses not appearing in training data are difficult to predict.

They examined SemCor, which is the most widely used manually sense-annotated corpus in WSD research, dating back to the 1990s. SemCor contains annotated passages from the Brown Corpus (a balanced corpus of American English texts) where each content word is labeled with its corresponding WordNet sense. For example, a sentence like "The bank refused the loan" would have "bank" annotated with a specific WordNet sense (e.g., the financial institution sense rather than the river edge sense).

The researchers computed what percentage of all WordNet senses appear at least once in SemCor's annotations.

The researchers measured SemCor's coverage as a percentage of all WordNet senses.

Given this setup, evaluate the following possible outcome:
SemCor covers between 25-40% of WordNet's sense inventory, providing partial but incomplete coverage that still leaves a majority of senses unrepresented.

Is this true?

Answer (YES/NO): NO